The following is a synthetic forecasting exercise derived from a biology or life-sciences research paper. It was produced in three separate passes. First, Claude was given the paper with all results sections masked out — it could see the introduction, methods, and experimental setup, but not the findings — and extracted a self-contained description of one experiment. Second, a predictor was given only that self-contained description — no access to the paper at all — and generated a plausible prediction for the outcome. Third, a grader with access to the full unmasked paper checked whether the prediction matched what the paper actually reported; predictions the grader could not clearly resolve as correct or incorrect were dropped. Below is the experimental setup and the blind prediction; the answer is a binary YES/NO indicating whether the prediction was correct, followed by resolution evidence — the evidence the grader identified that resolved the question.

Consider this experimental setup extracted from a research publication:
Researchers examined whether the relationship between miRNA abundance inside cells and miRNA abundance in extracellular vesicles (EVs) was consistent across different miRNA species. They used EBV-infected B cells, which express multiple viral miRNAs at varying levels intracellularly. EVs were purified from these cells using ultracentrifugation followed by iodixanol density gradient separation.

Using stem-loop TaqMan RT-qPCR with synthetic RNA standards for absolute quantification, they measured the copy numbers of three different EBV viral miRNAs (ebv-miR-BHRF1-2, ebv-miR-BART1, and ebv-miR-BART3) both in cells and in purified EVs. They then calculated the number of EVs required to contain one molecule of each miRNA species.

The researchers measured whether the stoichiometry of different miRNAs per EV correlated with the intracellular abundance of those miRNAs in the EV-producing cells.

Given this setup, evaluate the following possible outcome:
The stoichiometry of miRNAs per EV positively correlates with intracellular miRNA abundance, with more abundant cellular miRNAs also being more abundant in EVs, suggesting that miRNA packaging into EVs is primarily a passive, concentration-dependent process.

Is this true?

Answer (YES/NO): YES